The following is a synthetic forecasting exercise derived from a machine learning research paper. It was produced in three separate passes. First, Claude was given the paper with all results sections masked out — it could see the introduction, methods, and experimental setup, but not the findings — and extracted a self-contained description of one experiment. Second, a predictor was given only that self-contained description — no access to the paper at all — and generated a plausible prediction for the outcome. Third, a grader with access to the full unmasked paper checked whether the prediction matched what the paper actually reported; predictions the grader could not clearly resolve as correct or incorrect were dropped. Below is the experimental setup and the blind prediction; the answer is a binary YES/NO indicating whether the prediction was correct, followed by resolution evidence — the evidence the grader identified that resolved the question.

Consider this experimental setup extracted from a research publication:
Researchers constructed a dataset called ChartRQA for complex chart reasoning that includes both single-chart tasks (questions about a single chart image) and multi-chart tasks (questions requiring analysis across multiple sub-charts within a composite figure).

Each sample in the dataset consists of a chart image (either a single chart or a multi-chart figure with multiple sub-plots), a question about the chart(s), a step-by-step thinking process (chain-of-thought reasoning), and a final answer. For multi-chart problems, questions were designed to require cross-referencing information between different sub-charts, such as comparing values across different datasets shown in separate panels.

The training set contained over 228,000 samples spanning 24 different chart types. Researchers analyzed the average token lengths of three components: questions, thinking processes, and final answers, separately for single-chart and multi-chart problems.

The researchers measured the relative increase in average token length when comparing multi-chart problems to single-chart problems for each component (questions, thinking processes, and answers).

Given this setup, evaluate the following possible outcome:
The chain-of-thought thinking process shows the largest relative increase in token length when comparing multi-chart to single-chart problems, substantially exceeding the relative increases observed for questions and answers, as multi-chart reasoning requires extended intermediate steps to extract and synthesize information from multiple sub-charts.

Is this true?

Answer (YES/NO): NO